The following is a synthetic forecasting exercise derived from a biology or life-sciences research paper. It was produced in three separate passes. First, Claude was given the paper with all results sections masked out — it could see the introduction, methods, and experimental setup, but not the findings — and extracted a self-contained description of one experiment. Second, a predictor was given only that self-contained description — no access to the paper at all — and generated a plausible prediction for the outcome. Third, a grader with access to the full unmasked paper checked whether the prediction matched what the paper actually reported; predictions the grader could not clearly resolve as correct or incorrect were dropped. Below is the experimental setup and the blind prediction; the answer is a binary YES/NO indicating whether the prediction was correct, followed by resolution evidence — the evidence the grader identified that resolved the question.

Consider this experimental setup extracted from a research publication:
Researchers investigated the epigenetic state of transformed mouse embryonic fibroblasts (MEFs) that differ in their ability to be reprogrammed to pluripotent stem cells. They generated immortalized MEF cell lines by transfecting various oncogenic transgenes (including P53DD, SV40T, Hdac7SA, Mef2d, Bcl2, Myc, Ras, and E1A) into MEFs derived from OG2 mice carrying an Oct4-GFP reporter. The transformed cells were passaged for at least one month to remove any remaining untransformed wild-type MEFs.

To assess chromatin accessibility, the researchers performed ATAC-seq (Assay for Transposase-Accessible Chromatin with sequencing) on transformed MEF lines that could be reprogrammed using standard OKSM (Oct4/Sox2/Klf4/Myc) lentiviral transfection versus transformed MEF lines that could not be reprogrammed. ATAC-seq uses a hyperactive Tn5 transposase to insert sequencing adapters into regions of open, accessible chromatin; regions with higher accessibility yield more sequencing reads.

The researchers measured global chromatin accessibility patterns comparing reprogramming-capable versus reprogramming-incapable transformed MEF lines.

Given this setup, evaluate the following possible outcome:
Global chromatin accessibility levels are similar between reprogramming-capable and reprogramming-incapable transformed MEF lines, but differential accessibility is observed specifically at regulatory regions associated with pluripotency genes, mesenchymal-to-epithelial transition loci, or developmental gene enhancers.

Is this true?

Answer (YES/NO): NO